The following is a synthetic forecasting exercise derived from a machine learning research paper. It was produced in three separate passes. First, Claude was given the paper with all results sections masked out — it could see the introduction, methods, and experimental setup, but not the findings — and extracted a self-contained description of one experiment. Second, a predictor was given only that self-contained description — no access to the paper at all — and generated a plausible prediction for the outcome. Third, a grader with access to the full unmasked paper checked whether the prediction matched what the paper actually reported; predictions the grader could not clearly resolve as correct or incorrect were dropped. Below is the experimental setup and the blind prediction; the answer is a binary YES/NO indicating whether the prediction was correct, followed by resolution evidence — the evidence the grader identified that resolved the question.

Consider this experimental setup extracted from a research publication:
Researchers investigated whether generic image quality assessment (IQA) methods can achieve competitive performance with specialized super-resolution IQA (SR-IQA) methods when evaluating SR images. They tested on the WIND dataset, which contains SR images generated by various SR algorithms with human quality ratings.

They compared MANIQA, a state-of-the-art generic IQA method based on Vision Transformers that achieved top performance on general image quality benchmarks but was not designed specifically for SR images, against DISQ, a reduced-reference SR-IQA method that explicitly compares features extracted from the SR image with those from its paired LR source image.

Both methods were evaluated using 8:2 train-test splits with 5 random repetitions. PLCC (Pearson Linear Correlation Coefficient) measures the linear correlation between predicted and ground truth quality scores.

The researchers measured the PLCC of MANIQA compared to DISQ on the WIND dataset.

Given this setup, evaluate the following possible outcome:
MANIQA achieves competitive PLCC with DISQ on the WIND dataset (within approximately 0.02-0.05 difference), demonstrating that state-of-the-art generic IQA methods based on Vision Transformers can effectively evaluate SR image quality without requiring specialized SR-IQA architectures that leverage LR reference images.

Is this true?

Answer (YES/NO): YES